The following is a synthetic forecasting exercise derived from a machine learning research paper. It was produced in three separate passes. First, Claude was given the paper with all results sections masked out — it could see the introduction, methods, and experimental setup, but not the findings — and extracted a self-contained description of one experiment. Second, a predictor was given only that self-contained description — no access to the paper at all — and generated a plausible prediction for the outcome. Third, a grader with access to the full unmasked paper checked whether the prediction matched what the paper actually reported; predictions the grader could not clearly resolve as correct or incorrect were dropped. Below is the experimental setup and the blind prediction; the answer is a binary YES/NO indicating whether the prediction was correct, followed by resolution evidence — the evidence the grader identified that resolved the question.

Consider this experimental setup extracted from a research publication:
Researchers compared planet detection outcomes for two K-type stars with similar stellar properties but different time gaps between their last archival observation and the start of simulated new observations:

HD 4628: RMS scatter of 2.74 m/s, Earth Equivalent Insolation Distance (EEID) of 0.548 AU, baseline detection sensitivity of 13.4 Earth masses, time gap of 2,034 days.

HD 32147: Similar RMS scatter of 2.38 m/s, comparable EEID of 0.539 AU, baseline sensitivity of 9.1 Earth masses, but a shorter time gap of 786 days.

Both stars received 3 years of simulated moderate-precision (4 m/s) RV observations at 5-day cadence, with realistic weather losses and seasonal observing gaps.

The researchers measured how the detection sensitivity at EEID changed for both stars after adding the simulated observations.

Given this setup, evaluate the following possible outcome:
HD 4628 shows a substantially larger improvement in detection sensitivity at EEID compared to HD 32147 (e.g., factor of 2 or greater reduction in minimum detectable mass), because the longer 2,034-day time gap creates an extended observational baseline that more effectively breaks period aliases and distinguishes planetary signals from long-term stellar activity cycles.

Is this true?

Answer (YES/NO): NO